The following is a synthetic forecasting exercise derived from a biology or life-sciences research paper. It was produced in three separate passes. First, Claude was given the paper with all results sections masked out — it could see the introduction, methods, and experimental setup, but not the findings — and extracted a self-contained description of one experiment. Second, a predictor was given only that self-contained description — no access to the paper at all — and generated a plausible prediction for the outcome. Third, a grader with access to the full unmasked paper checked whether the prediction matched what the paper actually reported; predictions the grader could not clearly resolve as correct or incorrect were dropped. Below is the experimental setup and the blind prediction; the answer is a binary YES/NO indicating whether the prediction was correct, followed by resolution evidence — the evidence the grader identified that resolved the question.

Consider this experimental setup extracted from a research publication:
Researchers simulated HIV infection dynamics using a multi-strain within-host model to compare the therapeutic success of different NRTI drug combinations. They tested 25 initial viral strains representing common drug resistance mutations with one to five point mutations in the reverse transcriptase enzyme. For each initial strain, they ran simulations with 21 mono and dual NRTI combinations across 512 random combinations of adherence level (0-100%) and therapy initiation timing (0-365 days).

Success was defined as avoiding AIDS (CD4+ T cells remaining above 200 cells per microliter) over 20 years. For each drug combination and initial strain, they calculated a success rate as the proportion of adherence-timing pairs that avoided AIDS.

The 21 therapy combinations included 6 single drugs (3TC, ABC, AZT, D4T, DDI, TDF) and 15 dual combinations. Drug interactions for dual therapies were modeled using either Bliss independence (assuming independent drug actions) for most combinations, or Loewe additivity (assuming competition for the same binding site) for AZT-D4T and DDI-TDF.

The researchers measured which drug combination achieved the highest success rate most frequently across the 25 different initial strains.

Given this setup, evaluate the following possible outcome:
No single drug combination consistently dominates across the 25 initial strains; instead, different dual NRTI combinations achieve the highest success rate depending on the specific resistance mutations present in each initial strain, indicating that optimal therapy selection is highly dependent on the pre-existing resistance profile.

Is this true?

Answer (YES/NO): NO